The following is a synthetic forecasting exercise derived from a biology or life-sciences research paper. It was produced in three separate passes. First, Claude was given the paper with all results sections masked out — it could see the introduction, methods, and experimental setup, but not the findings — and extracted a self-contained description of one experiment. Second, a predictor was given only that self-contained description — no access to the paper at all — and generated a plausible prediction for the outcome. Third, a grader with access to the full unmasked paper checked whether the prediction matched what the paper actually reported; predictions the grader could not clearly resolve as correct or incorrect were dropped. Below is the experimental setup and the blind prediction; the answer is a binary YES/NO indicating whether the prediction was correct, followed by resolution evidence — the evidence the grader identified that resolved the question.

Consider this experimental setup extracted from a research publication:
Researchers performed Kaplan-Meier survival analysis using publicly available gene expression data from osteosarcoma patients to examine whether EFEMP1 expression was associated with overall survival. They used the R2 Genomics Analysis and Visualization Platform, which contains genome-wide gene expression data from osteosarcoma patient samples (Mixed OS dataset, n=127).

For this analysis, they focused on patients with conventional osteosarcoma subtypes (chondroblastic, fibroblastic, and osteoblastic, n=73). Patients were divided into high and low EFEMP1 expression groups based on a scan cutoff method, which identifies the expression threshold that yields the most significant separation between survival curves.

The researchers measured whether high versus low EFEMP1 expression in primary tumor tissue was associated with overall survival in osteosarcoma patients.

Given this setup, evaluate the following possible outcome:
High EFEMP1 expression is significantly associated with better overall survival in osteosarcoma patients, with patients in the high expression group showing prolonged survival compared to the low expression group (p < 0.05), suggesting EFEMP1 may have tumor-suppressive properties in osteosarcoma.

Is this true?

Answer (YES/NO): NO